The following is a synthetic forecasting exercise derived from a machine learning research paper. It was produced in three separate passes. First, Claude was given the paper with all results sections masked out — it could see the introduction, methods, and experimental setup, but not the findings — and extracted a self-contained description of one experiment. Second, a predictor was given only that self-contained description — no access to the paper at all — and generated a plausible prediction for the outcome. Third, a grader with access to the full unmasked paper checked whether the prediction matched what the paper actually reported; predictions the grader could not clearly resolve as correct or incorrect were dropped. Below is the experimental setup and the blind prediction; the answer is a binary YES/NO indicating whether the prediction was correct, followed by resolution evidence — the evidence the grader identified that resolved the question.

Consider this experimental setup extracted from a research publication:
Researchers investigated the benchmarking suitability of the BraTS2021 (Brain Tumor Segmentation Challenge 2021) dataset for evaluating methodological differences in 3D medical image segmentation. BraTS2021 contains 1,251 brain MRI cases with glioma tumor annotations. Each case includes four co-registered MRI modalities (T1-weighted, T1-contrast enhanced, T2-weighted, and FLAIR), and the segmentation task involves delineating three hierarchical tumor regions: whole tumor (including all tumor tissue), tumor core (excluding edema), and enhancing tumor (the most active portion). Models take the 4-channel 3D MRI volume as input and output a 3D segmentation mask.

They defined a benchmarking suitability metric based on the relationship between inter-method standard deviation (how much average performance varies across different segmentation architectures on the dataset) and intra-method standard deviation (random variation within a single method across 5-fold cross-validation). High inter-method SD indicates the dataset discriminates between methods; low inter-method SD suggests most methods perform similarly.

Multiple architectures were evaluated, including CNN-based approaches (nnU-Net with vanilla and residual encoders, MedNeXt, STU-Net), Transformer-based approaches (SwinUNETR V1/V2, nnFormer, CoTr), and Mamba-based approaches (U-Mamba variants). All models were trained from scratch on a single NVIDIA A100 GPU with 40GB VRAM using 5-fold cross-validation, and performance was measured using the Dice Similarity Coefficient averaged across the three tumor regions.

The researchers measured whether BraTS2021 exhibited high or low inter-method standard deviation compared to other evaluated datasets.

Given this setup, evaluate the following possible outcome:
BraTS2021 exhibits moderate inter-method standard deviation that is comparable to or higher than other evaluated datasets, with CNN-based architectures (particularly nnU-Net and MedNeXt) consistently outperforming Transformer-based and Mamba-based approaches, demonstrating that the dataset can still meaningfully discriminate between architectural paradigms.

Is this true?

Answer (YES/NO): NO